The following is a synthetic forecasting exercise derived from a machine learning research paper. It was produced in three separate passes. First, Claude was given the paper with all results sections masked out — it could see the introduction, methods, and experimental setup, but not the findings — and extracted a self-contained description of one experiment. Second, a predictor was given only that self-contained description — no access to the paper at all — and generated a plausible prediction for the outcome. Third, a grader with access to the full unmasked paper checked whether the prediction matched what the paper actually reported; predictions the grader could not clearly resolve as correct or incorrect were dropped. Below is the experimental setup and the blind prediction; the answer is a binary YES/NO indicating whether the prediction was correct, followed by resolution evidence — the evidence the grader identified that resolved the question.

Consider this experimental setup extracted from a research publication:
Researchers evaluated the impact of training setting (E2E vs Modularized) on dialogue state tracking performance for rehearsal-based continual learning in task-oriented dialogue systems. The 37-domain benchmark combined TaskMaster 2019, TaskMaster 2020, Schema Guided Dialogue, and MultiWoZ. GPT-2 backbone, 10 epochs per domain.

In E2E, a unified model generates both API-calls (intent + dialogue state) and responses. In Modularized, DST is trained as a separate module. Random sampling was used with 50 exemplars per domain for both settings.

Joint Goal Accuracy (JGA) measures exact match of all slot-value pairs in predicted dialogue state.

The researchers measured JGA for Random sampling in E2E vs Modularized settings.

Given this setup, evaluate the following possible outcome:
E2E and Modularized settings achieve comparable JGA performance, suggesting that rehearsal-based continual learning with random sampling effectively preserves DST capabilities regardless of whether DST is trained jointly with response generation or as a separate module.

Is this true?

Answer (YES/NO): NO